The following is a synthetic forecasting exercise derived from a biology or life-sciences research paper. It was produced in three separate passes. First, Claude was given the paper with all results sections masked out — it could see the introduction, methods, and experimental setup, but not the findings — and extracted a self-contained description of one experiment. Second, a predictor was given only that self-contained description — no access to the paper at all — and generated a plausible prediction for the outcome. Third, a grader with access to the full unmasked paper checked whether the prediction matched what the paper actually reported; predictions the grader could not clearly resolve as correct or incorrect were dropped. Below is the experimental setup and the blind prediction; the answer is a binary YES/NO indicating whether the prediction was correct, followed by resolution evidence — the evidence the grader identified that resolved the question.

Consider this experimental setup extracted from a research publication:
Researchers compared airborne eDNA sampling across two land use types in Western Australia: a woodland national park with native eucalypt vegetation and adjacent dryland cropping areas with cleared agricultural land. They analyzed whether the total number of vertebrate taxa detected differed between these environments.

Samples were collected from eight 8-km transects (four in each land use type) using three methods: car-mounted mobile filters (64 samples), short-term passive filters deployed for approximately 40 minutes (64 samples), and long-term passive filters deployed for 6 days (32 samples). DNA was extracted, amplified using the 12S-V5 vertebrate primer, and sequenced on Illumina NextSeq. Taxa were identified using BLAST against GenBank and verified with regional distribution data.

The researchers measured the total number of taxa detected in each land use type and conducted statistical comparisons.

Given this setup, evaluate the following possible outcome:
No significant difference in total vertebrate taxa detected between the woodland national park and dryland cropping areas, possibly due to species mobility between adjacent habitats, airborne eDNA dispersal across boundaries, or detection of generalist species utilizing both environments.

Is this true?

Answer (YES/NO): YES